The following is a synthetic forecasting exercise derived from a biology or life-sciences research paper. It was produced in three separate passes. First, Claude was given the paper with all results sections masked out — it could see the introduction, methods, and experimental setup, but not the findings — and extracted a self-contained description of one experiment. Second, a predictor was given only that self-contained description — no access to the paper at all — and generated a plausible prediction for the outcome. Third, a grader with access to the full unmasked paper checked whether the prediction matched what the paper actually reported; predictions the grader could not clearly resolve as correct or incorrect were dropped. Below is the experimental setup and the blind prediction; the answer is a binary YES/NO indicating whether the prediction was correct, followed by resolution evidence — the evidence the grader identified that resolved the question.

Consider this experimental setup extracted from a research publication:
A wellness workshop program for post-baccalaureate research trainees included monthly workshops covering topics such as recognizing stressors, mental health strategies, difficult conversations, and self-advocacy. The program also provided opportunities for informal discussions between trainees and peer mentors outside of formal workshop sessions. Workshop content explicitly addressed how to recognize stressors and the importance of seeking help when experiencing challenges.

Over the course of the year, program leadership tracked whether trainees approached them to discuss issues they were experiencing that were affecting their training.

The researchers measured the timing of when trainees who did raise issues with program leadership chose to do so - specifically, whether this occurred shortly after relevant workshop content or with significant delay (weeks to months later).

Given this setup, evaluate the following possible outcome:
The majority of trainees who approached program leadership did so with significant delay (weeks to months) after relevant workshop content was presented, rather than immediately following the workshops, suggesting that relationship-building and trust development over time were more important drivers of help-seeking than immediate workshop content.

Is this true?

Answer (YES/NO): NO